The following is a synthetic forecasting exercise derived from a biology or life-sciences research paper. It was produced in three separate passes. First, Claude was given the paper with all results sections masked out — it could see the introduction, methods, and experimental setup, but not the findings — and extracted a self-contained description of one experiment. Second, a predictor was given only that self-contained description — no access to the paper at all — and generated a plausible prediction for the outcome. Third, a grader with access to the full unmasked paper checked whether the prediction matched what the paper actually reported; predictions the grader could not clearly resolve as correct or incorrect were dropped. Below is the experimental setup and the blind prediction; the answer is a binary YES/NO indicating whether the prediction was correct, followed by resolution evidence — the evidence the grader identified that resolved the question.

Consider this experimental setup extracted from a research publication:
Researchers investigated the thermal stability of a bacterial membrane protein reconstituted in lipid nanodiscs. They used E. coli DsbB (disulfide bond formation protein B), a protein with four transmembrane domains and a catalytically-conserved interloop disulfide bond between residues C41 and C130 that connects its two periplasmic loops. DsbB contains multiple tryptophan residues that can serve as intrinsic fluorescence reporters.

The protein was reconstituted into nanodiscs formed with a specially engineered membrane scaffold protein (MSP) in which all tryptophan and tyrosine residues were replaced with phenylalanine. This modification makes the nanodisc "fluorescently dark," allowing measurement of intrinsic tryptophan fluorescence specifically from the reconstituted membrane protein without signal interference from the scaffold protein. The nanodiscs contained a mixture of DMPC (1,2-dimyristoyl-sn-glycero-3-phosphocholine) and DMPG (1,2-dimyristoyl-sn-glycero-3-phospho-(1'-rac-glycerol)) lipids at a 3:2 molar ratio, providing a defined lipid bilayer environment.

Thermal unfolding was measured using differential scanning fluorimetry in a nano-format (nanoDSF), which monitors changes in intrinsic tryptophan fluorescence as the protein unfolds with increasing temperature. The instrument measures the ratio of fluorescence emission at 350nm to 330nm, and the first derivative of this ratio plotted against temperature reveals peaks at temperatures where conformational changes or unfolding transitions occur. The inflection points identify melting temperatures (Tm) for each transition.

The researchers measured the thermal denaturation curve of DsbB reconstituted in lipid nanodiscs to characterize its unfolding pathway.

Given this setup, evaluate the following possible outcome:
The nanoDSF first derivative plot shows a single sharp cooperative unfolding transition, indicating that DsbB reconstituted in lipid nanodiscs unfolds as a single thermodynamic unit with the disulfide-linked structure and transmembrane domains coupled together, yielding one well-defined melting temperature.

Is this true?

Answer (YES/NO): NO